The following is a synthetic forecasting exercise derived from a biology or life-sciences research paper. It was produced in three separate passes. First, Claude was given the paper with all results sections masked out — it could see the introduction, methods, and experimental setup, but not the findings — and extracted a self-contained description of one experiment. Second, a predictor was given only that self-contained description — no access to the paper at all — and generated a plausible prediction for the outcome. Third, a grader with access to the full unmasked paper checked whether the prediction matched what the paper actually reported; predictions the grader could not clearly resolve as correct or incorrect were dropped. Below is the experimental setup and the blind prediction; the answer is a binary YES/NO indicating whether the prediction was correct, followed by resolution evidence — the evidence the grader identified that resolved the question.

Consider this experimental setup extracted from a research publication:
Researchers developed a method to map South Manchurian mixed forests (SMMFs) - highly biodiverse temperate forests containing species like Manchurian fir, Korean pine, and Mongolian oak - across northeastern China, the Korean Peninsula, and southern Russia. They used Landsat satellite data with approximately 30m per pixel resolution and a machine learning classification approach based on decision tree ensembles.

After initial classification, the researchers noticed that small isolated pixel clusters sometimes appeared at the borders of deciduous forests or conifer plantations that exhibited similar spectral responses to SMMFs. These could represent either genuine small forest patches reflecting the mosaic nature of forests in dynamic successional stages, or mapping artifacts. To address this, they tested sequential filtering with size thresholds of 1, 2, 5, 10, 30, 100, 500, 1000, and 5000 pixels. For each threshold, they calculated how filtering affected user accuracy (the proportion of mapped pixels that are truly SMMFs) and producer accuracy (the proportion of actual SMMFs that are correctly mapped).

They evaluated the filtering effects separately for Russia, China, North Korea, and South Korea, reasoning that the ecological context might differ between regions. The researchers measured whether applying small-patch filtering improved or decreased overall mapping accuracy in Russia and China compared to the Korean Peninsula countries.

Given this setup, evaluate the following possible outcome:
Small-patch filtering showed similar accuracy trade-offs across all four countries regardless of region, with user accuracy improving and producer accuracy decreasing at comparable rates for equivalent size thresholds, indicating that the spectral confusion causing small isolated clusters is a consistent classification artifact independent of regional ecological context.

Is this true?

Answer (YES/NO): NO